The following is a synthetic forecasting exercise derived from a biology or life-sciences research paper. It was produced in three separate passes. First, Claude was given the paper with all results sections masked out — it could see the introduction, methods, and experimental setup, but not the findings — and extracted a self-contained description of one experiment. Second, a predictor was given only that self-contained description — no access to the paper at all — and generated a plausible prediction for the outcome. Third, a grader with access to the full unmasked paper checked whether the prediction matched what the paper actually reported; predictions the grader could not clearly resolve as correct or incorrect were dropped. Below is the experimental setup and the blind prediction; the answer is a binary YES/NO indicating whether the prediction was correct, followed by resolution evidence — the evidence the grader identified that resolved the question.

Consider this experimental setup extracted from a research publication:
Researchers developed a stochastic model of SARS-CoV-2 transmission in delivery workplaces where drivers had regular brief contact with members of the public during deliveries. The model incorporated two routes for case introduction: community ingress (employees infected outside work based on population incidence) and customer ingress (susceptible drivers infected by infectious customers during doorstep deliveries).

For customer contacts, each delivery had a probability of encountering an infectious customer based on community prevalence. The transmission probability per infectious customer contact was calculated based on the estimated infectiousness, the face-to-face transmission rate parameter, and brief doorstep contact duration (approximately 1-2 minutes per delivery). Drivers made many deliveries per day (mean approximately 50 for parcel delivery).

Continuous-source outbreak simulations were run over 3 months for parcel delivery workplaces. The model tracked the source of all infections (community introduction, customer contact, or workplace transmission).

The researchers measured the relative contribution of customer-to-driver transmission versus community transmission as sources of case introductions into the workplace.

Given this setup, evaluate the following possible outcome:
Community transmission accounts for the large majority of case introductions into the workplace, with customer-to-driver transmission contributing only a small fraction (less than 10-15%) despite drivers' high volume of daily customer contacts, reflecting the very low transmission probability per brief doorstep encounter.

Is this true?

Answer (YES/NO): NO